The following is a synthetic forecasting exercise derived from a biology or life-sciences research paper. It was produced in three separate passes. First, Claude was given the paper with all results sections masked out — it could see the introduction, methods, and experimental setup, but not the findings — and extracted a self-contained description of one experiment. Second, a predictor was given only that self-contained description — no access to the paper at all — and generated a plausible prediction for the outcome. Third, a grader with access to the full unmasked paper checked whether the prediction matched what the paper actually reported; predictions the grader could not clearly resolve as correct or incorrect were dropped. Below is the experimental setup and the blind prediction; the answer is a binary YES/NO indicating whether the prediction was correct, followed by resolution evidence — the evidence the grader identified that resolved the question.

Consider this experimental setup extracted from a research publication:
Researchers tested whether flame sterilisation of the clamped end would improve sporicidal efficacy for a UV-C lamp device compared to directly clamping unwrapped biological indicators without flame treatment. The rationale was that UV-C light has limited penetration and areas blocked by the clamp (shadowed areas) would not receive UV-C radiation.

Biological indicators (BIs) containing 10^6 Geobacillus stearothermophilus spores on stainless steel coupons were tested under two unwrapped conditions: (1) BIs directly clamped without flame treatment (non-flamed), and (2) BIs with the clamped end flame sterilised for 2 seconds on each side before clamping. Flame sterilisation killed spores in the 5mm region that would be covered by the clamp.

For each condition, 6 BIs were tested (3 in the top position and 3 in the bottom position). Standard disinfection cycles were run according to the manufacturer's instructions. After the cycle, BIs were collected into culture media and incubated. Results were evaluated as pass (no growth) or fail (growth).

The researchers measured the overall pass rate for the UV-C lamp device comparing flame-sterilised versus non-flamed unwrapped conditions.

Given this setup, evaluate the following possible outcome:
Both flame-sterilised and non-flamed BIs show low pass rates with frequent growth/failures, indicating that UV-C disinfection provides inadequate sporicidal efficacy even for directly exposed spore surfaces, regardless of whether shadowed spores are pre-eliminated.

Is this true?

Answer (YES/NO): YES